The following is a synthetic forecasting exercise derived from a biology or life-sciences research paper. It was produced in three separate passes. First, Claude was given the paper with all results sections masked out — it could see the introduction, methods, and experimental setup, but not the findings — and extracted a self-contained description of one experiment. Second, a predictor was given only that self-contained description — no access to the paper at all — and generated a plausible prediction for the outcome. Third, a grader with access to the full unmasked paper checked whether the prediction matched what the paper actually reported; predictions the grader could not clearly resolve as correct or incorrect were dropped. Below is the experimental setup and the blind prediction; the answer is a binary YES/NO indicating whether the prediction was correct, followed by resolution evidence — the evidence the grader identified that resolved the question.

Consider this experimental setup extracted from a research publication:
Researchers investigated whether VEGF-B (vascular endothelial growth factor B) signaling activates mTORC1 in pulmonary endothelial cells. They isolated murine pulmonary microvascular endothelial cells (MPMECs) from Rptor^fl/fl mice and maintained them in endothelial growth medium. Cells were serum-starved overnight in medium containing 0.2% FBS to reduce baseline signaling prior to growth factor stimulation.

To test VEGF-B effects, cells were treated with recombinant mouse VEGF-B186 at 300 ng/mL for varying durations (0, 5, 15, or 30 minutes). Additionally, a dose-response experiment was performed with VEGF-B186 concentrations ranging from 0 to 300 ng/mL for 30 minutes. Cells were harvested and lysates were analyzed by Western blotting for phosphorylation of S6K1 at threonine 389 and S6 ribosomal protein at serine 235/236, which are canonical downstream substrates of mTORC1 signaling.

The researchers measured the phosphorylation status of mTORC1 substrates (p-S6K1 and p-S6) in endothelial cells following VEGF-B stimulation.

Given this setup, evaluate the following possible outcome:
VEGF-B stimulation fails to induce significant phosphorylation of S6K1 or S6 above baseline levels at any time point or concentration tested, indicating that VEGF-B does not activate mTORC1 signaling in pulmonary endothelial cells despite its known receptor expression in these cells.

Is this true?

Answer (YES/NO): NO